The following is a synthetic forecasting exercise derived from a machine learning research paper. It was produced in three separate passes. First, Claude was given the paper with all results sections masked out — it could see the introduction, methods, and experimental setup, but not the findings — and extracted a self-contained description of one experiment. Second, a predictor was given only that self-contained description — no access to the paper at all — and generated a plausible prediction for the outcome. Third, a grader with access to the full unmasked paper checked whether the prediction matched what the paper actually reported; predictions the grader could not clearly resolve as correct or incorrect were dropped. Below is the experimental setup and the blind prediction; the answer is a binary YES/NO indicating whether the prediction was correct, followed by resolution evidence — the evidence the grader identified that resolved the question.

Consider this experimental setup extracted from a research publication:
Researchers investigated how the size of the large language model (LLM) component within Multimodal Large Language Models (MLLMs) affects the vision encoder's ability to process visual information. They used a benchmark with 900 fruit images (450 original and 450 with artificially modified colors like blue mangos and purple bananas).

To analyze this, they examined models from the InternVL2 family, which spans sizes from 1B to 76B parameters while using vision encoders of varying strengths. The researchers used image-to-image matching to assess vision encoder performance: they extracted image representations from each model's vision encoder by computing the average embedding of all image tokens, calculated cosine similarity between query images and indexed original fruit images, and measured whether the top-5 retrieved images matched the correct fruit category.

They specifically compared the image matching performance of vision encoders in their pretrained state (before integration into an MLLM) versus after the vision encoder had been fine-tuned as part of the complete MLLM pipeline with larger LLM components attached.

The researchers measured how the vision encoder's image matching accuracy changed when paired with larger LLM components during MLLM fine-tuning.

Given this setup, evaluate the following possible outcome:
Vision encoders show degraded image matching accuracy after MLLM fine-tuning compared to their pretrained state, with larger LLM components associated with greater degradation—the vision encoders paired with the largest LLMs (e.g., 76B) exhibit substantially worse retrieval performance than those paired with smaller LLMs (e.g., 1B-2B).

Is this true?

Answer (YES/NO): NO